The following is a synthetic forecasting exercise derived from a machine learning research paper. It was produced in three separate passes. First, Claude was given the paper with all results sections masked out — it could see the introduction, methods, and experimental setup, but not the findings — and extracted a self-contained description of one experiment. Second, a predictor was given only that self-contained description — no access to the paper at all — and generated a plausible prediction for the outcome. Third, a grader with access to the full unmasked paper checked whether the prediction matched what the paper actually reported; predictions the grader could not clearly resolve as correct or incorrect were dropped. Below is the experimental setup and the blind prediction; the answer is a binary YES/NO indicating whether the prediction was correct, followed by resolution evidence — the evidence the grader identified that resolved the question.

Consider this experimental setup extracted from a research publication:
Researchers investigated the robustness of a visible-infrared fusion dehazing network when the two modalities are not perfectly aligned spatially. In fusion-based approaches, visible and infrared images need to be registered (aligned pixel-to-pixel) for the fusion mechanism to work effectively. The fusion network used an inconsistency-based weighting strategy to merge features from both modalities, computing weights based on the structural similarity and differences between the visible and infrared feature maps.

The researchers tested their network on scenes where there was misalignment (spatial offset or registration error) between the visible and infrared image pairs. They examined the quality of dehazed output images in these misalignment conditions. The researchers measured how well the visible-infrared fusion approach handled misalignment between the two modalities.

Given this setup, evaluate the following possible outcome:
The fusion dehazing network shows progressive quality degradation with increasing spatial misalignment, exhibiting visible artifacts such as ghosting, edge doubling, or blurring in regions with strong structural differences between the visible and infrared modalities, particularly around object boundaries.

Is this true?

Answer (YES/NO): NO